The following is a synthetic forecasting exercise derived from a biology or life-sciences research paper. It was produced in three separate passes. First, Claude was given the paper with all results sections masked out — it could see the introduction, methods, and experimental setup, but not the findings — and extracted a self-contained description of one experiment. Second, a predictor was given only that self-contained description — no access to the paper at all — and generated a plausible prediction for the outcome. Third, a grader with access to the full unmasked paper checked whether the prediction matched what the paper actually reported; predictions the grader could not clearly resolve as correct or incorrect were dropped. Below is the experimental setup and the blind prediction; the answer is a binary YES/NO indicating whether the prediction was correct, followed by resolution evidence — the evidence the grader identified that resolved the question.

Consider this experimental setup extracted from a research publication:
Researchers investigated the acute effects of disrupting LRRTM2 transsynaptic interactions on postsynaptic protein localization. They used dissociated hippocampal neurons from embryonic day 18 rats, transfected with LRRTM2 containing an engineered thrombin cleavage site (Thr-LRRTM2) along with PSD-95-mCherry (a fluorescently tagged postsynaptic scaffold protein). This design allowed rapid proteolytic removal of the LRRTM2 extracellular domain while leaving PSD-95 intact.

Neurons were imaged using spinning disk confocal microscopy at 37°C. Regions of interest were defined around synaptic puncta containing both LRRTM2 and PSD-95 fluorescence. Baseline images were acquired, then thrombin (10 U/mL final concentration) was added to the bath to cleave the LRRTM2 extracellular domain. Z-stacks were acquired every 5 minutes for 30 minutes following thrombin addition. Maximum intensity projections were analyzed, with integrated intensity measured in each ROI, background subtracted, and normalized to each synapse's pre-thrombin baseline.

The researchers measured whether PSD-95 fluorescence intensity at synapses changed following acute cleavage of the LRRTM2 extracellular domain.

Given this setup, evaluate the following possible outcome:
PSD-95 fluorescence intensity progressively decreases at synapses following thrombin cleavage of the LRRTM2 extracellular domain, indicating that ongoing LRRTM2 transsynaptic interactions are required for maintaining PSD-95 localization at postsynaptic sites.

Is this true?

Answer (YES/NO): NO